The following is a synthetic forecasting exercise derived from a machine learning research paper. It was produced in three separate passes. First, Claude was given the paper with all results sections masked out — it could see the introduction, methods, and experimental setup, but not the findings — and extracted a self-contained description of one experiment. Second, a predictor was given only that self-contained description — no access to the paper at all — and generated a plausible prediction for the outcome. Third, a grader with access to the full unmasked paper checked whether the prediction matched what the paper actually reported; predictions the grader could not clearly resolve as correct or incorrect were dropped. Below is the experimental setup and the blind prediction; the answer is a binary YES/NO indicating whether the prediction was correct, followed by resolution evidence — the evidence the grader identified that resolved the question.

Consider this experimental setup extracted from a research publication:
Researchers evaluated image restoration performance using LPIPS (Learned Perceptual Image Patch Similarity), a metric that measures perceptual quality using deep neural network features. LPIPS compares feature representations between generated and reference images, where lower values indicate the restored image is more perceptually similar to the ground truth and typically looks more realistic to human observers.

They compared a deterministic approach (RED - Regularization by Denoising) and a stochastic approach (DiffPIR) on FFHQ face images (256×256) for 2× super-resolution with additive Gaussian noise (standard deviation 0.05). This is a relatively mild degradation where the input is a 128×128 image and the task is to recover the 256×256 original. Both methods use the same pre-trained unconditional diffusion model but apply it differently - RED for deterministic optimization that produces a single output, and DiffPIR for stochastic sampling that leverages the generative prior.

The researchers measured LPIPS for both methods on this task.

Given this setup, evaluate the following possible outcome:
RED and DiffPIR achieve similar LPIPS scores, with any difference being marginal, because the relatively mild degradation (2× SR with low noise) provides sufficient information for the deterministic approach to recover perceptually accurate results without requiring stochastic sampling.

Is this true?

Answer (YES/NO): NO